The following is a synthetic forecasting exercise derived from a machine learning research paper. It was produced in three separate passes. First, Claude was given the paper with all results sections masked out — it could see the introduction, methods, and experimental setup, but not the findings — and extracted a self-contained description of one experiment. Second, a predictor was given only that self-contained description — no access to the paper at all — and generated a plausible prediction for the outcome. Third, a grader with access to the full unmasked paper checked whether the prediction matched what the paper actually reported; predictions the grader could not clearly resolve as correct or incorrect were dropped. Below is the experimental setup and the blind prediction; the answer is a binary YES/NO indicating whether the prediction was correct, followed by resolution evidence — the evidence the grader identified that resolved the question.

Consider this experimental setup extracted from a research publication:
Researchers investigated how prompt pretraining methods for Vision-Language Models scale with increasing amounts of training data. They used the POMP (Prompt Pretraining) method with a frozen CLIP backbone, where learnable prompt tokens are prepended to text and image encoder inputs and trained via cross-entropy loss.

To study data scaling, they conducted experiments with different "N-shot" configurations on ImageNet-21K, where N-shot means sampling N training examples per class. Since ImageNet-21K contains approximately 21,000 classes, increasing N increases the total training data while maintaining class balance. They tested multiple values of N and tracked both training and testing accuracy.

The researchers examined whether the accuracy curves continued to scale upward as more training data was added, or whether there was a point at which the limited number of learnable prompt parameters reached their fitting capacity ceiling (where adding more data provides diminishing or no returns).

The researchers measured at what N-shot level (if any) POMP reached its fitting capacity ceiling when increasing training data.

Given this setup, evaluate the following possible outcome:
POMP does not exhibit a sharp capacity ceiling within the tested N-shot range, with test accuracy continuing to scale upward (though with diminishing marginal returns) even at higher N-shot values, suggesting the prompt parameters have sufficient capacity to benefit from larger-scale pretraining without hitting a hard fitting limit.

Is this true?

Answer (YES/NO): NO